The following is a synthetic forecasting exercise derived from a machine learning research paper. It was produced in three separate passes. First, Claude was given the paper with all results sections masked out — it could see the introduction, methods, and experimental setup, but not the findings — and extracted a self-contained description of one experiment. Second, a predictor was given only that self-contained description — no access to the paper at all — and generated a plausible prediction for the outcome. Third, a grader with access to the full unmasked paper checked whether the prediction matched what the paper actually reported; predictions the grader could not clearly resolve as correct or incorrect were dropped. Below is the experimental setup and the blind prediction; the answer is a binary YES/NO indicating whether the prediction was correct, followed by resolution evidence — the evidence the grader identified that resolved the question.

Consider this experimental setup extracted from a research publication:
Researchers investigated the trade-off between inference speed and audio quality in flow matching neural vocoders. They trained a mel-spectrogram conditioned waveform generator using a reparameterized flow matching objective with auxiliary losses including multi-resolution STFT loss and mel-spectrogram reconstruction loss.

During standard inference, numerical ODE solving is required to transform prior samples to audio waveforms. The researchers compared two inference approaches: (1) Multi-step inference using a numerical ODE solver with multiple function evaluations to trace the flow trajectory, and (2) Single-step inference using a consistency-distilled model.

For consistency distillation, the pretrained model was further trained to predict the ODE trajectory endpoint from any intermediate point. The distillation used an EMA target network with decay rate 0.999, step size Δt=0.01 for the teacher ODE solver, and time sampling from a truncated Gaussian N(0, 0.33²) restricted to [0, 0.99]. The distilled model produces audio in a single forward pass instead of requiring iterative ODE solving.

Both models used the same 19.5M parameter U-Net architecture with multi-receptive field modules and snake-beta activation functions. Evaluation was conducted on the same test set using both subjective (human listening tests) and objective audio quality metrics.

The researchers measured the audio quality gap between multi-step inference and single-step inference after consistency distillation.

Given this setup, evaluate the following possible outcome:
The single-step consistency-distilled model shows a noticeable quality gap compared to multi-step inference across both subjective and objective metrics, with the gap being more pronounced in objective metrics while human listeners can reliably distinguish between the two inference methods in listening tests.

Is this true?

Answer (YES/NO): NO